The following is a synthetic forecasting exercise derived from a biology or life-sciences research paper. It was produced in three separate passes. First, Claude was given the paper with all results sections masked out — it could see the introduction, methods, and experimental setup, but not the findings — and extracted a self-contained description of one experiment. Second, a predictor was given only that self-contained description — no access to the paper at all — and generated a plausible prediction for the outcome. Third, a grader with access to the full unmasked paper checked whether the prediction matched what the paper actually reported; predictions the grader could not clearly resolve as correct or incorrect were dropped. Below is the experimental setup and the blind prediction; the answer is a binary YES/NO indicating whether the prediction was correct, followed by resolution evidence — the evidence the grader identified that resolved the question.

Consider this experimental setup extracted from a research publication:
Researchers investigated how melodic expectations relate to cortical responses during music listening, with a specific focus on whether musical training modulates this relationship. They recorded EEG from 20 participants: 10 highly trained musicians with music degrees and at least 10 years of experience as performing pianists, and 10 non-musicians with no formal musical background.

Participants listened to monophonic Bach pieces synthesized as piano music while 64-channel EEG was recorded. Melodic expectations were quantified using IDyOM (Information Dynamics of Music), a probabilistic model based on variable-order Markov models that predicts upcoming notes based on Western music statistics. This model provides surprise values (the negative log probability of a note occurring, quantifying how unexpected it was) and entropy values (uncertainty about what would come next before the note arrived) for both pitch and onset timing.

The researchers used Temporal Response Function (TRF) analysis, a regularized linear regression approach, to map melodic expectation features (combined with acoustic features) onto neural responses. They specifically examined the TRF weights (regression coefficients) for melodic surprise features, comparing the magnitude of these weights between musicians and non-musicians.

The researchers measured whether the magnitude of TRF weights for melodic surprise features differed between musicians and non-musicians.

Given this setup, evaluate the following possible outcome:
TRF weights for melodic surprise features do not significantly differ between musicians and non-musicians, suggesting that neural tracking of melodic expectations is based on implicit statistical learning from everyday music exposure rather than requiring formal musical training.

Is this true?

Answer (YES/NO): NO